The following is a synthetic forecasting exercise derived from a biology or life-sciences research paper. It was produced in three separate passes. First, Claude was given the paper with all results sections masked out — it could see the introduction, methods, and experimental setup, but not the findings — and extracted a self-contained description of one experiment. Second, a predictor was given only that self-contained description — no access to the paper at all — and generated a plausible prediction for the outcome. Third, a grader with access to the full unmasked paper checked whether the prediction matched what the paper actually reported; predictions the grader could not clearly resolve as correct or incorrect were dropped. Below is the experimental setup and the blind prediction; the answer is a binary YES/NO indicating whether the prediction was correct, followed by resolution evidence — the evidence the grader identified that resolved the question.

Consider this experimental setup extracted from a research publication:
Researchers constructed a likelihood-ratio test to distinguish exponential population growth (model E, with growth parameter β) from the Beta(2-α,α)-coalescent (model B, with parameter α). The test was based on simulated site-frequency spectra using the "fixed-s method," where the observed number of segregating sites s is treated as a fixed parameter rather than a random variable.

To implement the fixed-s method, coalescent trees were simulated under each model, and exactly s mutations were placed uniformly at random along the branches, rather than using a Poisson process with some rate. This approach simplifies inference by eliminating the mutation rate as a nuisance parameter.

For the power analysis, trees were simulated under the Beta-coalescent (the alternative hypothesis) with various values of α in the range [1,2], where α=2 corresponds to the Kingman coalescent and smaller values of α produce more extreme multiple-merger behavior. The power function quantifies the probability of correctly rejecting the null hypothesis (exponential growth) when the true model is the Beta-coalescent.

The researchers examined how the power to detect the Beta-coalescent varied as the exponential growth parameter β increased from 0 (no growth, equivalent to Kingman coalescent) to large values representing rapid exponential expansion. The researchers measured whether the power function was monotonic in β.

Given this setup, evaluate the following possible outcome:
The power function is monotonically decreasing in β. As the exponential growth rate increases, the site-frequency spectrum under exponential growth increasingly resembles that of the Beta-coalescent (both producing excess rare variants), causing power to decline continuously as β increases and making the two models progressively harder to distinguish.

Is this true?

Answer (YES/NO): NO